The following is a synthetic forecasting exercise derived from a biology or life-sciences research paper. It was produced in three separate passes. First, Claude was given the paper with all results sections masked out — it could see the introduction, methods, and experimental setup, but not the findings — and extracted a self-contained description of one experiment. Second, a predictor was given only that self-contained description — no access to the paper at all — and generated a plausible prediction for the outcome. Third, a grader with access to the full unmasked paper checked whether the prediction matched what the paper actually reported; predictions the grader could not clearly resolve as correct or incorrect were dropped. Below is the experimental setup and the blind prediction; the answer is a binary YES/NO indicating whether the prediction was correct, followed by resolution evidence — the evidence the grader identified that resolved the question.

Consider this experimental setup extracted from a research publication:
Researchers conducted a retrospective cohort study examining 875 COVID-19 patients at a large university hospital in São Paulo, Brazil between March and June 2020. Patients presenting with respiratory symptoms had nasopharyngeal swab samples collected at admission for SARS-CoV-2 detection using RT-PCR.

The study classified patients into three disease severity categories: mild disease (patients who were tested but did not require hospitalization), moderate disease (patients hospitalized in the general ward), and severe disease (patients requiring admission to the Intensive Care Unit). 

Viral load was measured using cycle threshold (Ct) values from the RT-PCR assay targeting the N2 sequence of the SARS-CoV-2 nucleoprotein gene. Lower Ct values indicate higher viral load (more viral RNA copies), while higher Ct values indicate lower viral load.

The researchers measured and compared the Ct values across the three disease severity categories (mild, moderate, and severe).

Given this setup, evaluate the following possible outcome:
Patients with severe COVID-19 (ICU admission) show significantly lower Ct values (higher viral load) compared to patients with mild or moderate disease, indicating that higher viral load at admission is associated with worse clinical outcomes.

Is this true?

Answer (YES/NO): NO